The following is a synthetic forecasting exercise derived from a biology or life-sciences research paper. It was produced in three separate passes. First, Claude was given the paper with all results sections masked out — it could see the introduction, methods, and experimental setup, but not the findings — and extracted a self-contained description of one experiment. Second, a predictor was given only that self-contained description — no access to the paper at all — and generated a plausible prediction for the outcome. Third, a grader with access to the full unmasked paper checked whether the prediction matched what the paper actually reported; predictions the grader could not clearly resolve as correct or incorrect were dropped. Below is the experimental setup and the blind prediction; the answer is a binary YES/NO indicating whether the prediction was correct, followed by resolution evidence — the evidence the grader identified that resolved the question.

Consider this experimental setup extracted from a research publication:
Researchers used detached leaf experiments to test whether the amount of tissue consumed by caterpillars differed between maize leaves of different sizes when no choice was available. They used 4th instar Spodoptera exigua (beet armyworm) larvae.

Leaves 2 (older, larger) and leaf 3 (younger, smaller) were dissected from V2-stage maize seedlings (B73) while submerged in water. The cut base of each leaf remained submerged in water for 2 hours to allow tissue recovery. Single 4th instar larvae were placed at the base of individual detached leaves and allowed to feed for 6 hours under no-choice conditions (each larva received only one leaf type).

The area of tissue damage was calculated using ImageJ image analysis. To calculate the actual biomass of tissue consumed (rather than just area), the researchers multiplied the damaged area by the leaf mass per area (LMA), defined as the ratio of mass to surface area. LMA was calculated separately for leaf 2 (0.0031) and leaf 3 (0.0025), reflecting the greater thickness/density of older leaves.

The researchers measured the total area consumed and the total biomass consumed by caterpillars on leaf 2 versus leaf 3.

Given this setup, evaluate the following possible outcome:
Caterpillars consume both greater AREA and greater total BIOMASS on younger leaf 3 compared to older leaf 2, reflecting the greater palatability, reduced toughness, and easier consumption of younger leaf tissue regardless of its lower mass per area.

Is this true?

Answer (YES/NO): YES